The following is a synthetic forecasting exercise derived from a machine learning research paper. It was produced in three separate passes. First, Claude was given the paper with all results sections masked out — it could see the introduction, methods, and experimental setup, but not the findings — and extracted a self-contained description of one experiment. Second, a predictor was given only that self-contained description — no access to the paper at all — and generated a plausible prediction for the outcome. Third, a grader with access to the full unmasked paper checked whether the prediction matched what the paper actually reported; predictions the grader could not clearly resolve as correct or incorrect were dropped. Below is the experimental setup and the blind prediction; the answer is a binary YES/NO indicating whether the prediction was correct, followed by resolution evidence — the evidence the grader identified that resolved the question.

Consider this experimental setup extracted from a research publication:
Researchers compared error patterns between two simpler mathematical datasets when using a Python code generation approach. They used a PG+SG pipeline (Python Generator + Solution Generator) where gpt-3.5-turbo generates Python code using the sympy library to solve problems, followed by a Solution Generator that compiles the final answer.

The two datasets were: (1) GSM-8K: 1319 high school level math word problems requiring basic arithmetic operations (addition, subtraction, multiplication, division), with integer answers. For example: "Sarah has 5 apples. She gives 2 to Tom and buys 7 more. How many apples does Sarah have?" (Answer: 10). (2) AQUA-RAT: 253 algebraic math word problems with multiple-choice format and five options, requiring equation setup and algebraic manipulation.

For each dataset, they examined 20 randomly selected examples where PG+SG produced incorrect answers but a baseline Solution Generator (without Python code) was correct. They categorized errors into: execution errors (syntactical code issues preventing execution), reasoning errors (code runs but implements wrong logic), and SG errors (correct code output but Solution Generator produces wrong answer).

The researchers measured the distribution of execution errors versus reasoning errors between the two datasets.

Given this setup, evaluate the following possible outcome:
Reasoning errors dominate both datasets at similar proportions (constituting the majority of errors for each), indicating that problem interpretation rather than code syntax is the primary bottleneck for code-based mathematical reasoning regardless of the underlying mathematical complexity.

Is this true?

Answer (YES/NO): NO